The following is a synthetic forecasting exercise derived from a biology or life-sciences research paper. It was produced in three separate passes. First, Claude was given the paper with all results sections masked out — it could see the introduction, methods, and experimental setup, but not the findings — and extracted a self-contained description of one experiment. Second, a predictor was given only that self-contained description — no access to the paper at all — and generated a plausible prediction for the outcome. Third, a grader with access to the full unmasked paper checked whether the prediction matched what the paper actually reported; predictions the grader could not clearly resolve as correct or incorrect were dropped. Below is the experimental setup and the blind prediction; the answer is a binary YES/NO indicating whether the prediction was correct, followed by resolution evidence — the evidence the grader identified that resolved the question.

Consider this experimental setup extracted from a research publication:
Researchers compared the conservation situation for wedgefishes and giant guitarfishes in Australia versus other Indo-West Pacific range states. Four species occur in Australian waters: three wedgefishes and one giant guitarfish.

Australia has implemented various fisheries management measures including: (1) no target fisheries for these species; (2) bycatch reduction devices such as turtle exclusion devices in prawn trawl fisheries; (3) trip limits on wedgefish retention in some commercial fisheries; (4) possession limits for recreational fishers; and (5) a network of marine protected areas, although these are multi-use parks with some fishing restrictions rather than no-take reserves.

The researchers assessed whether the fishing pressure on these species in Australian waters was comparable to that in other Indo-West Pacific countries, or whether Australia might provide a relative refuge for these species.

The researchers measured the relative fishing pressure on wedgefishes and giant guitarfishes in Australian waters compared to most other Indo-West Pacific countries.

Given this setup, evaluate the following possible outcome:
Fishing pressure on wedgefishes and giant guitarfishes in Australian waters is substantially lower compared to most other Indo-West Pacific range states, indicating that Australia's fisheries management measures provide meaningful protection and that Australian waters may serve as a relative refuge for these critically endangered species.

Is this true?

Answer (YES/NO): YES